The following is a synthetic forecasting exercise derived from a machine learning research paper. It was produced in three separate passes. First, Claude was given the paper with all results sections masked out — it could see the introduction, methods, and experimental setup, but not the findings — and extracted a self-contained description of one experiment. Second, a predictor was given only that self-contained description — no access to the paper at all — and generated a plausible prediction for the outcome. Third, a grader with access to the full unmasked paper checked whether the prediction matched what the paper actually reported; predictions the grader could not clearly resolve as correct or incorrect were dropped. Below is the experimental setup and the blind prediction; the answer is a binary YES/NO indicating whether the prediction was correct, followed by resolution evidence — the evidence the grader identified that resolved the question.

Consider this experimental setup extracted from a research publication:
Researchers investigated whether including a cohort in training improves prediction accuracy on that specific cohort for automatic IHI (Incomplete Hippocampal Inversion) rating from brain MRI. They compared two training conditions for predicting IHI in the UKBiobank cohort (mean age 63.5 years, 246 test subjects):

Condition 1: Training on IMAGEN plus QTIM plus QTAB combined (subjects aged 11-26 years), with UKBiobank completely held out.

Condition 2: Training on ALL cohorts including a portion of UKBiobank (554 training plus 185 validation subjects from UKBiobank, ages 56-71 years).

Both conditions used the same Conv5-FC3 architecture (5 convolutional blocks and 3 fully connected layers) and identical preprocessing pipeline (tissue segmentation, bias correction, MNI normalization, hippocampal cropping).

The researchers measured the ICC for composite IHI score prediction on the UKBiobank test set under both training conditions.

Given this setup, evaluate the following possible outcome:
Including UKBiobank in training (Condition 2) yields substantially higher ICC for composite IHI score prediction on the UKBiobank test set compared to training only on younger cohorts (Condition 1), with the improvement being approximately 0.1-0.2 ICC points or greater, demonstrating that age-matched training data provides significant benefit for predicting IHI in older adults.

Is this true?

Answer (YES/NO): NO